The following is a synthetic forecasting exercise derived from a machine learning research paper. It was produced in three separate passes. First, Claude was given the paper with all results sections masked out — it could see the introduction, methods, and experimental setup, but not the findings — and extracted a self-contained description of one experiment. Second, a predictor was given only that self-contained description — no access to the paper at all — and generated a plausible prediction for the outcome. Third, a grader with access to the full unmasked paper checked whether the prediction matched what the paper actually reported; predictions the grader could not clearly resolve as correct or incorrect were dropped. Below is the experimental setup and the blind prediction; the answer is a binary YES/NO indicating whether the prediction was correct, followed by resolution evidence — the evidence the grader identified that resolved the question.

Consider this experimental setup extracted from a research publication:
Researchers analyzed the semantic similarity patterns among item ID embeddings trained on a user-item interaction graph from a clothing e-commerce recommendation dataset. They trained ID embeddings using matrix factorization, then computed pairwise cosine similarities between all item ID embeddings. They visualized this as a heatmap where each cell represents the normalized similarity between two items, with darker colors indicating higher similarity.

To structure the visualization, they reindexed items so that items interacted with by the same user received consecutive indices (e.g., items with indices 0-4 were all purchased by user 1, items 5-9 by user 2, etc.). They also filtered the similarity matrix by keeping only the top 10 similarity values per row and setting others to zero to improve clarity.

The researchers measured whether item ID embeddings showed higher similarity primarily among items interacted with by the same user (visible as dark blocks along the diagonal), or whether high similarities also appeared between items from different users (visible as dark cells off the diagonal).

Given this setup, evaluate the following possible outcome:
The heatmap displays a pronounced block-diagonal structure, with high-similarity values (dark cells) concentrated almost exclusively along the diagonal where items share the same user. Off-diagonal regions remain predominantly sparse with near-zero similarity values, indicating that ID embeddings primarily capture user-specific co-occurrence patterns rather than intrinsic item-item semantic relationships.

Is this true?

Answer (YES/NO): NO